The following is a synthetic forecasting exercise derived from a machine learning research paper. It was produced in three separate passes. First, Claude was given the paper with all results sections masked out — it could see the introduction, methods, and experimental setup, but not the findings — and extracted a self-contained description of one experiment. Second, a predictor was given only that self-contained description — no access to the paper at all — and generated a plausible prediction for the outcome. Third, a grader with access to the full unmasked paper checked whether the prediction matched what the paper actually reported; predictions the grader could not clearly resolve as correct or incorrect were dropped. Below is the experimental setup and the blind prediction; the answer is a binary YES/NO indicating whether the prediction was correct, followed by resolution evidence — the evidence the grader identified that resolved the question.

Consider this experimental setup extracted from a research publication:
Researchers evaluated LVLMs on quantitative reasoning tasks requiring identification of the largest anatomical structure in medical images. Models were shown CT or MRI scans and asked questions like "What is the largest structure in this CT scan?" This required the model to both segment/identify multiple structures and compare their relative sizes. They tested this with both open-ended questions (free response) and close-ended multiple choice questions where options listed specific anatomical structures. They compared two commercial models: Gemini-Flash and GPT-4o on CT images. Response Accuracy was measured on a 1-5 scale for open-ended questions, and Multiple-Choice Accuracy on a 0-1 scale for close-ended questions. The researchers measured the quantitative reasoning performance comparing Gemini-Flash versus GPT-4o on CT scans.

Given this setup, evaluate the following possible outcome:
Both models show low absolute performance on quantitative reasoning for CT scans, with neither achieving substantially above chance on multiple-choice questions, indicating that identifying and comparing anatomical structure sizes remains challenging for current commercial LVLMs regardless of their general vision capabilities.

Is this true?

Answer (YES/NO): NO